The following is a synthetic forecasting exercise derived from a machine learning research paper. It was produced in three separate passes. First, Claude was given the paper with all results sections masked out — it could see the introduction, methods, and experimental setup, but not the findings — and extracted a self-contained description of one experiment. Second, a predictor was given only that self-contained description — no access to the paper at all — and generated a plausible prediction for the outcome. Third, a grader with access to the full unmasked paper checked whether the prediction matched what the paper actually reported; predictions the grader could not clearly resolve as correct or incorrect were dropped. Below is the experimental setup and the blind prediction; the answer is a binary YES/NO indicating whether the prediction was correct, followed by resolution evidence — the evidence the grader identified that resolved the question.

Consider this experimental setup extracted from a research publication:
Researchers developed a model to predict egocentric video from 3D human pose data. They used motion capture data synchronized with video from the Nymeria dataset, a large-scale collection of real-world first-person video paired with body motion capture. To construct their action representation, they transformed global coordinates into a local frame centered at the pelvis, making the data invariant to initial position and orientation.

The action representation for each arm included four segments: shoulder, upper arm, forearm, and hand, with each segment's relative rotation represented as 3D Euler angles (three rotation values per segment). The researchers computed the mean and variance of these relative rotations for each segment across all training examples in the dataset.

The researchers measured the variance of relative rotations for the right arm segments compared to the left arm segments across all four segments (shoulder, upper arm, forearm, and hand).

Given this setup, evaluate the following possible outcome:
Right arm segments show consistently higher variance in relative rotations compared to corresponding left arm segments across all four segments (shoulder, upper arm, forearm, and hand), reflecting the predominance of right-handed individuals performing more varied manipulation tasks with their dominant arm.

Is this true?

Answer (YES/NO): NO